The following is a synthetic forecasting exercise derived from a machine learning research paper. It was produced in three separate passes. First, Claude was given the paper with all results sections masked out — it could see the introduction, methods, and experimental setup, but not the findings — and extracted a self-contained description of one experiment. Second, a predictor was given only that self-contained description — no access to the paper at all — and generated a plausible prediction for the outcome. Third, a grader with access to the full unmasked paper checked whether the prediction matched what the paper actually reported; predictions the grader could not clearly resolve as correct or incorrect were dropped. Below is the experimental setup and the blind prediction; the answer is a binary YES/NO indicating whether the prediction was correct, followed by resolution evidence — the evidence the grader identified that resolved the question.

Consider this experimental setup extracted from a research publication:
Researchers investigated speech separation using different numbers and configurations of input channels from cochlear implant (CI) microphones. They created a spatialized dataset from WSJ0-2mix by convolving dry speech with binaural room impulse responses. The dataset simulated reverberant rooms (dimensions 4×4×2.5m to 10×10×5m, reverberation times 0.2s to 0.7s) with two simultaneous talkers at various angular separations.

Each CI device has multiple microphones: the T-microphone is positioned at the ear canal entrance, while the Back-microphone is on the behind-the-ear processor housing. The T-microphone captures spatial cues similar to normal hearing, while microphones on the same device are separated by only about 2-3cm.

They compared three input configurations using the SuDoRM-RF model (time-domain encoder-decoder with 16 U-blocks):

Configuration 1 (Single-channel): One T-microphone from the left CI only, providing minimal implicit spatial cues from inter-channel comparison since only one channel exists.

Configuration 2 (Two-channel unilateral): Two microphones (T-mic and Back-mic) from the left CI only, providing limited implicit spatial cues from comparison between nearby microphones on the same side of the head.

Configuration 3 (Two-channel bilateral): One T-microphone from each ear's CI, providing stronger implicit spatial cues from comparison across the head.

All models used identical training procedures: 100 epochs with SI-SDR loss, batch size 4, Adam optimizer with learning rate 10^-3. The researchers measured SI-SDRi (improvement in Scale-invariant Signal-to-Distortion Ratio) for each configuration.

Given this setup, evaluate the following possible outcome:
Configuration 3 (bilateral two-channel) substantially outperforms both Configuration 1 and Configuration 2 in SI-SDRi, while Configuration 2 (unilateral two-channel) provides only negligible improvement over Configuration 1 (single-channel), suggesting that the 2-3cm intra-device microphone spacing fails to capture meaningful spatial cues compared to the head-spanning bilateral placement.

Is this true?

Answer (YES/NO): NO